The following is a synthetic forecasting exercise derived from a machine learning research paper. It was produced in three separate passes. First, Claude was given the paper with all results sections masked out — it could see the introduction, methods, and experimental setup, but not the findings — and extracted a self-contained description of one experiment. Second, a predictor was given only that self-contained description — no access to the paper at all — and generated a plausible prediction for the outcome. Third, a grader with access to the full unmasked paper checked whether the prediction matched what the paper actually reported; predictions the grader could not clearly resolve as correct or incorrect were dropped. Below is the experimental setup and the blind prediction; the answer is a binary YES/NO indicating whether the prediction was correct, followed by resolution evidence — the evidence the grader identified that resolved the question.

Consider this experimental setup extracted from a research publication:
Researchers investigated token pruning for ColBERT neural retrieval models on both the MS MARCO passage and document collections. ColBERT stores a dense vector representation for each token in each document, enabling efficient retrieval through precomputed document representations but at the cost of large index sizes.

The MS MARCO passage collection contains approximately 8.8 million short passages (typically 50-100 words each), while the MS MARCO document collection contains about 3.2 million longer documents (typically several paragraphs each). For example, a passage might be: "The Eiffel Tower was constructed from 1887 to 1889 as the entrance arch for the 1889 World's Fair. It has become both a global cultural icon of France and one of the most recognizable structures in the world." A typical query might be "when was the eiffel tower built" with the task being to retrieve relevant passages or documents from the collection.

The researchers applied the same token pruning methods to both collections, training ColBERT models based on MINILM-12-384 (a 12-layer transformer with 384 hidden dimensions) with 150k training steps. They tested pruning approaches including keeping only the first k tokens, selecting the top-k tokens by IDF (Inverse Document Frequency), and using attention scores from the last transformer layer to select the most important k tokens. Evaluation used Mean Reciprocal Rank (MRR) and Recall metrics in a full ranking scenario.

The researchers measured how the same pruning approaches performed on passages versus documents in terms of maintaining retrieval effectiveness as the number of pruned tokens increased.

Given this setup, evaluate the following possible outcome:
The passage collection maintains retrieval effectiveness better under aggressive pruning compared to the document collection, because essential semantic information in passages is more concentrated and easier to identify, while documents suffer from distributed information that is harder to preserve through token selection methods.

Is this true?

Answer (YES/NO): NO